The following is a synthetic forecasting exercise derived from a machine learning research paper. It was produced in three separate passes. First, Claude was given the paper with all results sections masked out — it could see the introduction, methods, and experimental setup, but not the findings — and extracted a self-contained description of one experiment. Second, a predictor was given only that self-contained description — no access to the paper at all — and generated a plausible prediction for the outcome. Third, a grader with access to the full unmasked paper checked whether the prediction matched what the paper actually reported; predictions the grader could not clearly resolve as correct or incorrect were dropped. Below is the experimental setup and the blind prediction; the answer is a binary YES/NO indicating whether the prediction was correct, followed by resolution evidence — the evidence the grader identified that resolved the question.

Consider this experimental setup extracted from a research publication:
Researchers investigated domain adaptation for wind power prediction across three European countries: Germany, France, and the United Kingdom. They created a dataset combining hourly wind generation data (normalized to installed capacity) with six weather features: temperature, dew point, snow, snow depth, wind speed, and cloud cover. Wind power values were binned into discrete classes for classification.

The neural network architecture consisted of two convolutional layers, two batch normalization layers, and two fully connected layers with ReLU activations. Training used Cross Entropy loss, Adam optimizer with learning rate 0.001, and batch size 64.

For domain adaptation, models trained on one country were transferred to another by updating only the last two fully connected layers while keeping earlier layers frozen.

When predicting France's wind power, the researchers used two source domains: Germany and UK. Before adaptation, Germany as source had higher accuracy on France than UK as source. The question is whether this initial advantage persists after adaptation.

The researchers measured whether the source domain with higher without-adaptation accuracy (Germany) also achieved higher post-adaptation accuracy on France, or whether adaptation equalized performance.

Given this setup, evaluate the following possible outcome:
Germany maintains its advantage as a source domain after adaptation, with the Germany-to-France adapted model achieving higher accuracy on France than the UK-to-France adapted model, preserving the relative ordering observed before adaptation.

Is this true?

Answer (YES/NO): NO